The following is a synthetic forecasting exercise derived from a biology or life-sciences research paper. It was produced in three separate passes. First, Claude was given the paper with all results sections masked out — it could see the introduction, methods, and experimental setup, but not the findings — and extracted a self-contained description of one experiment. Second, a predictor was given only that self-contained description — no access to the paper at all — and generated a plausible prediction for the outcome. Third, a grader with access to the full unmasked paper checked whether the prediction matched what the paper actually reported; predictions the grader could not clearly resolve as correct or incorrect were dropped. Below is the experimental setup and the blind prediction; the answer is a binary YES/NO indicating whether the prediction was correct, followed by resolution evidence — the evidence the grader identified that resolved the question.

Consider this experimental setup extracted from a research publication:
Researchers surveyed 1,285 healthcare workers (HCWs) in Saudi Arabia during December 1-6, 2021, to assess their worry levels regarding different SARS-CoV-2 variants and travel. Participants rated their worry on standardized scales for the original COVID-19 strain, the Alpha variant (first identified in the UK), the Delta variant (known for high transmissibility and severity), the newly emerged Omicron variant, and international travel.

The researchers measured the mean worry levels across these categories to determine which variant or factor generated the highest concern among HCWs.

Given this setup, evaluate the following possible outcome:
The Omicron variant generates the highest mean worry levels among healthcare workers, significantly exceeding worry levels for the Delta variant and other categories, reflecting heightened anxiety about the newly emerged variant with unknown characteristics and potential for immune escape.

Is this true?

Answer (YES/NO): NO